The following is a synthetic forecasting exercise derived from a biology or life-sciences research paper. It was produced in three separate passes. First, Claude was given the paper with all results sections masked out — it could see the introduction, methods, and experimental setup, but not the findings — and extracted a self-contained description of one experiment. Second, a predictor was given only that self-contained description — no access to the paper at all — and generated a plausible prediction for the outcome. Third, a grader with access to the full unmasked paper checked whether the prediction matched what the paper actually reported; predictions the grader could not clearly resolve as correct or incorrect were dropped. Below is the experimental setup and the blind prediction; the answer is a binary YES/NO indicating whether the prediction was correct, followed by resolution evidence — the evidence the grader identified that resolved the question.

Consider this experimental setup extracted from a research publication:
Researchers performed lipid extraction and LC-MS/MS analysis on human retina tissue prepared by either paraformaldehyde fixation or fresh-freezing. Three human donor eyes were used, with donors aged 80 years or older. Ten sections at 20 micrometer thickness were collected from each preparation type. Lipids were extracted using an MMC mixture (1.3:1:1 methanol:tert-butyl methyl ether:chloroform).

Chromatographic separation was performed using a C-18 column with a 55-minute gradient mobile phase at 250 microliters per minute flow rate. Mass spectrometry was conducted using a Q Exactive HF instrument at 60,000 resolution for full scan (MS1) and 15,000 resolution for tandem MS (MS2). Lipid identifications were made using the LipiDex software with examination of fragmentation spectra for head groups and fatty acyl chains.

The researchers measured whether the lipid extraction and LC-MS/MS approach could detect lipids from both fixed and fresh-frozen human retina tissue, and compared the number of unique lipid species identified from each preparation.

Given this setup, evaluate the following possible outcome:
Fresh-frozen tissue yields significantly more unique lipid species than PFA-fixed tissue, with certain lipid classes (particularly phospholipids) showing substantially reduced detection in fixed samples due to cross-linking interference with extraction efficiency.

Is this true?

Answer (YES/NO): YES